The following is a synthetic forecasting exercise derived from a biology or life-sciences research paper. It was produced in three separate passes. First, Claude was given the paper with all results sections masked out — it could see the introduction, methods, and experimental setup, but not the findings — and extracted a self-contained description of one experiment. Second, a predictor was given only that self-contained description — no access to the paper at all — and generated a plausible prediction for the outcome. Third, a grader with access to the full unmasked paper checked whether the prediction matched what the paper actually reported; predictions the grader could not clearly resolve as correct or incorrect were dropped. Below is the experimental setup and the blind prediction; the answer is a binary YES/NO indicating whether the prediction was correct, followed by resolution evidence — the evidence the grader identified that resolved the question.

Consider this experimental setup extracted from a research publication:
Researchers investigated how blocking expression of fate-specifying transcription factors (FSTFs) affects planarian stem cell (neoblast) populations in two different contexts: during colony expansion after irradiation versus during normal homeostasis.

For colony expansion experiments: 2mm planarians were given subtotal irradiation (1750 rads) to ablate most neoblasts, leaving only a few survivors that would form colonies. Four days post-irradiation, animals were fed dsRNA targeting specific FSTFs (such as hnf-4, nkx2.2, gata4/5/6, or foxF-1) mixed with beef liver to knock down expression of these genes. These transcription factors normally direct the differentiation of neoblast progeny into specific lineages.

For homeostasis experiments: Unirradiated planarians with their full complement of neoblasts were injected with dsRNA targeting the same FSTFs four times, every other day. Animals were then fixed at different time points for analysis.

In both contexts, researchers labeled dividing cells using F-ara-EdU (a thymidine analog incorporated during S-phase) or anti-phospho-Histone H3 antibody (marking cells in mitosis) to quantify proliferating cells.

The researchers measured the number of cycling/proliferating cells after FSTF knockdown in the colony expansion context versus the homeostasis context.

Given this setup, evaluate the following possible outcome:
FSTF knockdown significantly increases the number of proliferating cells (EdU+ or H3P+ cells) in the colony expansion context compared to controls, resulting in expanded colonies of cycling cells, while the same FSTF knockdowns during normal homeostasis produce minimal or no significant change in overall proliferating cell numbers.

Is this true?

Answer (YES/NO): NO